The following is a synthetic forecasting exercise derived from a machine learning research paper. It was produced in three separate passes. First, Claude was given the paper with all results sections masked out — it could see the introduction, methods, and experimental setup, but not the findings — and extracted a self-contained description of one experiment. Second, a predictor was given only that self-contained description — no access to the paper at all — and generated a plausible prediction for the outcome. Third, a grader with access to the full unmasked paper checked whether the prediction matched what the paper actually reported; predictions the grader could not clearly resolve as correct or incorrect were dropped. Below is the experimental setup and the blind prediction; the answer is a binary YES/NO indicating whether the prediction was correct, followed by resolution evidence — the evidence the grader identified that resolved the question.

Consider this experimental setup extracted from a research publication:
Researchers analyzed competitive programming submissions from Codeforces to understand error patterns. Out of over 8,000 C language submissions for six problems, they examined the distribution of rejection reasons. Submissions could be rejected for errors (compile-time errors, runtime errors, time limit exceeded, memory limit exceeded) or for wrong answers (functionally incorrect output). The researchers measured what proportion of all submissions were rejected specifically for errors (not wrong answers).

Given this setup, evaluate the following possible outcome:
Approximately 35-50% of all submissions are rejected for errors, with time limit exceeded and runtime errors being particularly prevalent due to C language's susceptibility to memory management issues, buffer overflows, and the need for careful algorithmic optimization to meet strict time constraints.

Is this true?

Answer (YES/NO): NO